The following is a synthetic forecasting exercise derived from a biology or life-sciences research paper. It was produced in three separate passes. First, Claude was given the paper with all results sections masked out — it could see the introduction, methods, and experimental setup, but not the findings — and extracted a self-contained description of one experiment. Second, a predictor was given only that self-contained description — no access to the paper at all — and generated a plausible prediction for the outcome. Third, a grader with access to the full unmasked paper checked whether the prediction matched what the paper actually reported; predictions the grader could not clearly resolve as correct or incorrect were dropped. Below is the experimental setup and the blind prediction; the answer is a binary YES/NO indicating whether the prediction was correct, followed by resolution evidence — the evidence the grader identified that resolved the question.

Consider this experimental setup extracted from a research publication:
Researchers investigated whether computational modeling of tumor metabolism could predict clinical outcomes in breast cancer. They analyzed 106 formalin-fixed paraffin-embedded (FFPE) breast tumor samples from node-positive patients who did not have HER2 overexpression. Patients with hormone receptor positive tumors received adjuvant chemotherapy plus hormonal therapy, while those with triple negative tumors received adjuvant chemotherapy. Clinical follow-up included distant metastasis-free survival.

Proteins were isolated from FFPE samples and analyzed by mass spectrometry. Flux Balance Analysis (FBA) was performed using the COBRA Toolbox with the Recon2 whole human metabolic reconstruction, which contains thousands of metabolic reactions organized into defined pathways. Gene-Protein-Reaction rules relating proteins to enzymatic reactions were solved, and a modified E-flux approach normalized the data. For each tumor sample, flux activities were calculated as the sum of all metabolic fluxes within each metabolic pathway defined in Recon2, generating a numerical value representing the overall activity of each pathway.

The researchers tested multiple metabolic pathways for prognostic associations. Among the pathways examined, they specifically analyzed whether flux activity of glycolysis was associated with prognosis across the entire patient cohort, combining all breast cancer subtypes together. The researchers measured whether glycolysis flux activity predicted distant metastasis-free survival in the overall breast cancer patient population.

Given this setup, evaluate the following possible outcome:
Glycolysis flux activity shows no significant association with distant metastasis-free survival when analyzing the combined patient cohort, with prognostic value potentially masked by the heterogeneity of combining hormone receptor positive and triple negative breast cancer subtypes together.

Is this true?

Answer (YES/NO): YES